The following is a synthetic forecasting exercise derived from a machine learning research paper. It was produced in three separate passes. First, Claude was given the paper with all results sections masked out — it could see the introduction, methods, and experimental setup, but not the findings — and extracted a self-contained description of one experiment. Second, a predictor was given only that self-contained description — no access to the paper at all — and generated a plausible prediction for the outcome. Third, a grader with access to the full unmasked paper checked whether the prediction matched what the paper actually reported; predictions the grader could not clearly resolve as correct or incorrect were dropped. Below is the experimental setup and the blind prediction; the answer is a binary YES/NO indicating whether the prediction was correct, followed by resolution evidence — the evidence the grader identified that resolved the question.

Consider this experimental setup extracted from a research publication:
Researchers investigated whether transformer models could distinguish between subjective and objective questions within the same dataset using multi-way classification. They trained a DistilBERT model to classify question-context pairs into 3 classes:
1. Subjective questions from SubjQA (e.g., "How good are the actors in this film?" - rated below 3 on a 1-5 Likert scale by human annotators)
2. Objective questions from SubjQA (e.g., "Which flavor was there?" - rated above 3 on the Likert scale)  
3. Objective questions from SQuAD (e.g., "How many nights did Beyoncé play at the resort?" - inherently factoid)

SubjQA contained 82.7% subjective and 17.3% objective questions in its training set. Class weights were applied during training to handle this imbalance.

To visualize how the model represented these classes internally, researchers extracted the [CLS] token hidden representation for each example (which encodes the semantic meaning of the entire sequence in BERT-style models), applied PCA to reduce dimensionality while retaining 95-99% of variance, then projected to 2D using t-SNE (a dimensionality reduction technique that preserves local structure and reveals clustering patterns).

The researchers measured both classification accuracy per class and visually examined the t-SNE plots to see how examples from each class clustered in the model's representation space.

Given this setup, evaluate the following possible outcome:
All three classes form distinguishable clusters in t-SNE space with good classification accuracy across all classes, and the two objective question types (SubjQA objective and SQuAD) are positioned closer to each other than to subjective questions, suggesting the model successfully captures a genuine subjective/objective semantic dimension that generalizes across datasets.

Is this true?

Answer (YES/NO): NO